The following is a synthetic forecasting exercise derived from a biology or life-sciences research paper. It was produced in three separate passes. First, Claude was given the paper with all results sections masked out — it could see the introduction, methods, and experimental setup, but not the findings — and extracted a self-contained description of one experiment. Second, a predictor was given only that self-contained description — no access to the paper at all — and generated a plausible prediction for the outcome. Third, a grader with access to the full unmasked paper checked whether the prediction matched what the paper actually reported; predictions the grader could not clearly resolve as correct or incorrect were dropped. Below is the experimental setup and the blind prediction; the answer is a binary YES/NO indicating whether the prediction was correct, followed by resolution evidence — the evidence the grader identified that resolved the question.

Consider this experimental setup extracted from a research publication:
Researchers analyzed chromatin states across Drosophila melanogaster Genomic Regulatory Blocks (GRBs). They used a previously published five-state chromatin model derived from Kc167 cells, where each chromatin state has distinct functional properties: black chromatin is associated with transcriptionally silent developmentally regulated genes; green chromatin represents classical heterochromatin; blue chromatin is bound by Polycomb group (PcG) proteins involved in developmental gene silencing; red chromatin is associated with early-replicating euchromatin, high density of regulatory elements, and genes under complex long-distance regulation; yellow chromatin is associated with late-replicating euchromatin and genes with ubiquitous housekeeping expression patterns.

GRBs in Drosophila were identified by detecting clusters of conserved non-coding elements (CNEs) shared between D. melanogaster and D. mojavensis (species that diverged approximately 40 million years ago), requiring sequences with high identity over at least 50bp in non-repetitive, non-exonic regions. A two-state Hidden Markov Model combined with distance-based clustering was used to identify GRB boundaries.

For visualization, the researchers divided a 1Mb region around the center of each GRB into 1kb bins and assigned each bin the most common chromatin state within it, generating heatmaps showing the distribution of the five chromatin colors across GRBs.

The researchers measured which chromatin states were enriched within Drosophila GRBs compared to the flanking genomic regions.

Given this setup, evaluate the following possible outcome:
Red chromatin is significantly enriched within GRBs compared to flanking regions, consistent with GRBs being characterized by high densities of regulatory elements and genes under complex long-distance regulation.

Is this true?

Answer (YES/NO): NO